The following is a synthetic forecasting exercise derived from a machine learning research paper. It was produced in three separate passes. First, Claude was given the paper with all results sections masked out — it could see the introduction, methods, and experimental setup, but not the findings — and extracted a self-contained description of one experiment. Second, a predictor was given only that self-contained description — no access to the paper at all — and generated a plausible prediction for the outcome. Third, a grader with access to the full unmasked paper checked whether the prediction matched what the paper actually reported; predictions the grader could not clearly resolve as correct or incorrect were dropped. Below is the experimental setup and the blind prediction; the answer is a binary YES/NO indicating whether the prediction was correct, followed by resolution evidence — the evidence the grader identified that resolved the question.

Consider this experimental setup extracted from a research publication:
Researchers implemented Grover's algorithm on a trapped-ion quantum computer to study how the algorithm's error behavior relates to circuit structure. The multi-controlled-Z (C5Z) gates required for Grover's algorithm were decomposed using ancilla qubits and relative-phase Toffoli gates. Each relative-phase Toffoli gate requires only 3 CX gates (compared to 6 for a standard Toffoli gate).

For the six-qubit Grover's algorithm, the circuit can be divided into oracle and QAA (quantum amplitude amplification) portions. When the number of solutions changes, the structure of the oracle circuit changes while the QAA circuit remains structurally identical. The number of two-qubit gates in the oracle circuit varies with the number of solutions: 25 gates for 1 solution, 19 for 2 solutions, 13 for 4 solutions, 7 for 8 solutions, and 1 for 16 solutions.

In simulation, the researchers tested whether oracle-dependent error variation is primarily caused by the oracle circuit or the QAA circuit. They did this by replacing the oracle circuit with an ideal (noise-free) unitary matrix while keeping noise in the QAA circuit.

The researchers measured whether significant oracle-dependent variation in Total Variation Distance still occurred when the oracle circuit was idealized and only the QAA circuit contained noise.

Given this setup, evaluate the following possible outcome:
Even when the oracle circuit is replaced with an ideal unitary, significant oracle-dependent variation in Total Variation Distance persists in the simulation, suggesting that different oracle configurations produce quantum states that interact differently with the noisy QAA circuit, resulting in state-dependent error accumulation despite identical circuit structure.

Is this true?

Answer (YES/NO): YES